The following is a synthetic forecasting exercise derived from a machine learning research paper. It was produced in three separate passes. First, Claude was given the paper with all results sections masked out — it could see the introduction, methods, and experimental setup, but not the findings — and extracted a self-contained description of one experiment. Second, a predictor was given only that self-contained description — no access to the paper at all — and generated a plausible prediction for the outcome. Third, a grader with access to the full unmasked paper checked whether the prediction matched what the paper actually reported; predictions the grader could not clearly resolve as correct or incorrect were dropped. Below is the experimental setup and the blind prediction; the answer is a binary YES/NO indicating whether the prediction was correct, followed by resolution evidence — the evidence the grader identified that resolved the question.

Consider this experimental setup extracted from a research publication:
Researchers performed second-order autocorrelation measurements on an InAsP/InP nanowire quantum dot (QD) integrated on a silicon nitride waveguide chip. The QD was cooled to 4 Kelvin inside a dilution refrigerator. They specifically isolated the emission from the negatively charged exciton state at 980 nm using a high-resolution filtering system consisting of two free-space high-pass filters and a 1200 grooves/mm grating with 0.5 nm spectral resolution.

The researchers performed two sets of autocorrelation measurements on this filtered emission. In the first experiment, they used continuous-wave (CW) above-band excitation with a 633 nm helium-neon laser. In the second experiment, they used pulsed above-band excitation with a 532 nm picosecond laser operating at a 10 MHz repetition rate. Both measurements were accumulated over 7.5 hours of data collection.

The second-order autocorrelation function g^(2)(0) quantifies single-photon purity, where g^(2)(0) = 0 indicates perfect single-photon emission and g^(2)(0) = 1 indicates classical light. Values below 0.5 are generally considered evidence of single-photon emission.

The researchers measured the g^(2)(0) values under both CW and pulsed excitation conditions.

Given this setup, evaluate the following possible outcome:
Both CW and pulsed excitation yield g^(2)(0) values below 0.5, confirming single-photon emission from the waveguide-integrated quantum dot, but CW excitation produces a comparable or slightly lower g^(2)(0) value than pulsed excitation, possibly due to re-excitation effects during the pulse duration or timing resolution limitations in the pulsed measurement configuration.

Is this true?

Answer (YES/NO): NO